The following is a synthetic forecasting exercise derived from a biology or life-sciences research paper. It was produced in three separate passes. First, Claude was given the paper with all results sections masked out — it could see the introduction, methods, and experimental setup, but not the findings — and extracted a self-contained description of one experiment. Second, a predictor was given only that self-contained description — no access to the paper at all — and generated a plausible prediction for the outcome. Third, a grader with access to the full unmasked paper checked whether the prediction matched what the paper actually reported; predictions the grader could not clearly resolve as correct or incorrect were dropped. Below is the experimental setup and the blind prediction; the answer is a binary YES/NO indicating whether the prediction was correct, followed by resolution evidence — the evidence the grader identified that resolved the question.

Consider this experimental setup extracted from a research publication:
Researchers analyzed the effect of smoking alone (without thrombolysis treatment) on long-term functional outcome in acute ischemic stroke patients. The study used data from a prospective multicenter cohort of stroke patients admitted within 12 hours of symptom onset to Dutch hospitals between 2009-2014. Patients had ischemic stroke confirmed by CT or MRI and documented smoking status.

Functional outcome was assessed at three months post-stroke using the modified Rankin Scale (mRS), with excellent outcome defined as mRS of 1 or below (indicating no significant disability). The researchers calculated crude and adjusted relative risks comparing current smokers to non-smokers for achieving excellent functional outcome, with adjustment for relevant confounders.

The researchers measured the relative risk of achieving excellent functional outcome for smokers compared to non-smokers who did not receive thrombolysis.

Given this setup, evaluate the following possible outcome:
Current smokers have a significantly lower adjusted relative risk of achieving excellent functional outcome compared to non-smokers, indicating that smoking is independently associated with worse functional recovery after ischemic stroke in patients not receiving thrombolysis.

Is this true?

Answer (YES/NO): NO